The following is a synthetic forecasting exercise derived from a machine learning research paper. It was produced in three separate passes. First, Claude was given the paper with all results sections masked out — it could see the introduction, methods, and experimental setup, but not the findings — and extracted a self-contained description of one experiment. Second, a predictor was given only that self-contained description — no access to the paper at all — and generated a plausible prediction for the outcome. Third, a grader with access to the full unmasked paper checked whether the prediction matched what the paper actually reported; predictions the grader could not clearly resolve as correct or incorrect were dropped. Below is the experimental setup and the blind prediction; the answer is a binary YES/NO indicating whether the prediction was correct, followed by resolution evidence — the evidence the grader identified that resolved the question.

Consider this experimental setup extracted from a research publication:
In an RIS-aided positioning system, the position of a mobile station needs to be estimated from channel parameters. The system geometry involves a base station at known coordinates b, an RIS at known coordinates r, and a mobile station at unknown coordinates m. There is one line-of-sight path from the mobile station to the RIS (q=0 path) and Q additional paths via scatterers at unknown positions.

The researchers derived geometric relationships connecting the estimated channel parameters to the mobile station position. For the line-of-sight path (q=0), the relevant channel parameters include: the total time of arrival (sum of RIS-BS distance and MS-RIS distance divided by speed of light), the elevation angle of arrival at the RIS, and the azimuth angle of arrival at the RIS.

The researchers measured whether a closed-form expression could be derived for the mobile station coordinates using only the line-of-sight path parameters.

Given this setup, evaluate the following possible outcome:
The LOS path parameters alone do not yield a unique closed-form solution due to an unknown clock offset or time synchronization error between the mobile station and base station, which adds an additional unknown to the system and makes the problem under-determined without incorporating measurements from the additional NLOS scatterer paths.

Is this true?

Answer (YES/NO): NO